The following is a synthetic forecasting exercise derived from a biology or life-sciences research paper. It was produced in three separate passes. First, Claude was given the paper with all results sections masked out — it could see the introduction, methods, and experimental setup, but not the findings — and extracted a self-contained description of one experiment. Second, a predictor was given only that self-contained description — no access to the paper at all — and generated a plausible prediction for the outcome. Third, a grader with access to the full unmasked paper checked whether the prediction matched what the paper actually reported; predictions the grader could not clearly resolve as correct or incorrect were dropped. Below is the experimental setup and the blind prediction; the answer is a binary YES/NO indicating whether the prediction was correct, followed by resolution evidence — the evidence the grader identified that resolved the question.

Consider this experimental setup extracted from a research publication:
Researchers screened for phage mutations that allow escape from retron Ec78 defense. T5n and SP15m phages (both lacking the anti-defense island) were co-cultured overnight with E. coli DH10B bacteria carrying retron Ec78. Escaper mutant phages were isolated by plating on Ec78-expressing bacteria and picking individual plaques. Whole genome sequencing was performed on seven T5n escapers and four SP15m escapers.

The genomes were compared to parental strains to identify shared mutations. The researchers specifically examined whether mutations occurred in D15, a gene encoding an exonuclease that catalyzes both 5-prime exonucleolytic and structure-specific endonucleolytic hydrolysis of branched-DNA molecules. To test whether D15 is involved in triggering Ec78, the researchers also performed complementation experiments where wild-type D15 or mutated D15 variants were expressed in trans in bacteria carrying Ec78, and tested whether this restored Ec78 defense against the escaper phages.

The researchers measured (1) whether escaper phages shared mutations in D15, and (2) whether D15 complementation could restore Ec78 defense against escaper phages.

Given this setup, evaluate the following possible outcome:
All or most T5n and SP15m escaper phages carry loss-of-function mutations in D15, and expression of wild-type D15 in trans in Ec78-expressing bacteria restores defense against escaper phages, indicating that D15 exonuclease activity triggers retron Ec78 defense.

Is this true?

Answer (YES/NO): NO